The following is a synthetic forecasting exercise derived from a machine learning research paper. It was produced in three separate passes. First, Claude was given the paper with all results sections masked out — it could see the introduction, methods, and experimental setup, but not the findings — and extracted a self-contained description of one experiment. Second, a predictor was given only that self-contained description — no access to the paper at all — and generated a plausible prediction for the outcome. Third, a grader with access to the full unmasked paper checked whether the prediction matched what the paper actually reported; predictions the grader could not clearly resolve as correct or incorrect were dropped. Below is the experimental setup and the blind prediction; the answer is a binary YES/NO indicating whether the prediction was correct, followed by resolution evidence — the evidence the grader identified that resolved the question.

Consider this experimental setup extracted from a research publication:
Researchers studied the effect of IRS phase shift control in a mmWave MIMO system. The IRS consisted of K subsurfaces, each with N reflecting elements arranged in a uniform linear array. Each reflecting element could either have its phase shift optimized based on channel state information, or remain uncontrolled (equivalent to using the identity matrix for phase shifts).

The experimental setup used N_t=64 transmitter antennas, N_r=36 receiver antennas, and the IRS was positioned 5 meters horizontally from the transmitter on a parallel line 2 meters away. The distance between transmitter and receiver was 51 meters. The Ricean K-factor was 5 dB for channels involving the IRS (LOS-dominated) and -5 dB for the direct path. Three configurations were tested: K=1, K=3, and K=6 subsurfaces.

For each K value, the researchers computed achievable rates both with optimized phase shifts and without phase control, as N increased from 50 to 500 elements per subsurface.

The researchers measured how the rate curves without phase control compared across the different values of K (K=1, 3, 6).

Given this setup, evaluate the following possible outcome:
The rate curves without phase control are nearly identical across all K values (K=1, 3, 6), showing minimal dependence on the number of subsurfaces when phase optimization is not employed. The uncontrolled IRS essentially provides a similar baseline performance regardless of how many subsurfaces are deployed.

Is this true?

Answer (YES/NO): YES